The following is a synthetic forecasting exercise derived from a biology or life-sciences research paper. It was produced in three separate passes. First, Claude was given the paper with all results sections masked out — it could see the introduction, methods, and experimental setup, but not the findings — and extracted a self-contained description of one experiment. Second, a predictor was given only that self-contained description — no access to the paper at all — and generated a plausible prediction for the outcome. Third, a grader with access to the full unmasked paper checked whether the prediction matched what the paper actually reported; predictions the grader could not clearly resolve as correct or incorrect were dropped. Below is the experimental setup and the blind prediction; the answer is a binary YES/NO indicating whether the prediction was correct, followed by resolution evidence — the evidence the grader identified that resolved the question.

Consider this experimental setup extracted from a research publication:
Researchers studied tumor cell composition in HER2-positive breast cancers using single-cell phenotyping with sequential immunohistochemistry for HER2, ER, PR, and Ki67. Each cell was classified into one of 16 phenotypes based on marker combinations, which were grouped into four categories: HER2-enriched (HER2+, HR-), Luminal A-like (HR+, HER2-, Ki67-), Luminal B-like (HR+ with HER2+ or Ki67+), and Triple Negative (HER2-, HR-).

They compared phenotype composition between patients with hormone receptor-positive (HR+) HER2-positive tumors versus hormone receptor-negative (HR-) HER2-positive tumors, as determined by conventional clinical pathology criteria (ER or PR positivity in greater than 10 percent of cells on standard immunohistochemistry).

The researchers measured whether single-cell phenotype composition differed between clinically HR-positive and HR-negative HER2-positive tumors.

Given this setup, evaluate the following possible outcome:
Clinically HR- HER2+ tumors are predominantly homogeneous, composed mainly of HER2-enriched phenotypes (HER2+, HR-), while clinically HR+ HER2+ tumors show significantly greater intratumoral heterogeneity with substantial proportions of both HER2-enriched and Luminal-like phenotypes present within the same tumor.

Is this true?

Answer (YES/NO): YES